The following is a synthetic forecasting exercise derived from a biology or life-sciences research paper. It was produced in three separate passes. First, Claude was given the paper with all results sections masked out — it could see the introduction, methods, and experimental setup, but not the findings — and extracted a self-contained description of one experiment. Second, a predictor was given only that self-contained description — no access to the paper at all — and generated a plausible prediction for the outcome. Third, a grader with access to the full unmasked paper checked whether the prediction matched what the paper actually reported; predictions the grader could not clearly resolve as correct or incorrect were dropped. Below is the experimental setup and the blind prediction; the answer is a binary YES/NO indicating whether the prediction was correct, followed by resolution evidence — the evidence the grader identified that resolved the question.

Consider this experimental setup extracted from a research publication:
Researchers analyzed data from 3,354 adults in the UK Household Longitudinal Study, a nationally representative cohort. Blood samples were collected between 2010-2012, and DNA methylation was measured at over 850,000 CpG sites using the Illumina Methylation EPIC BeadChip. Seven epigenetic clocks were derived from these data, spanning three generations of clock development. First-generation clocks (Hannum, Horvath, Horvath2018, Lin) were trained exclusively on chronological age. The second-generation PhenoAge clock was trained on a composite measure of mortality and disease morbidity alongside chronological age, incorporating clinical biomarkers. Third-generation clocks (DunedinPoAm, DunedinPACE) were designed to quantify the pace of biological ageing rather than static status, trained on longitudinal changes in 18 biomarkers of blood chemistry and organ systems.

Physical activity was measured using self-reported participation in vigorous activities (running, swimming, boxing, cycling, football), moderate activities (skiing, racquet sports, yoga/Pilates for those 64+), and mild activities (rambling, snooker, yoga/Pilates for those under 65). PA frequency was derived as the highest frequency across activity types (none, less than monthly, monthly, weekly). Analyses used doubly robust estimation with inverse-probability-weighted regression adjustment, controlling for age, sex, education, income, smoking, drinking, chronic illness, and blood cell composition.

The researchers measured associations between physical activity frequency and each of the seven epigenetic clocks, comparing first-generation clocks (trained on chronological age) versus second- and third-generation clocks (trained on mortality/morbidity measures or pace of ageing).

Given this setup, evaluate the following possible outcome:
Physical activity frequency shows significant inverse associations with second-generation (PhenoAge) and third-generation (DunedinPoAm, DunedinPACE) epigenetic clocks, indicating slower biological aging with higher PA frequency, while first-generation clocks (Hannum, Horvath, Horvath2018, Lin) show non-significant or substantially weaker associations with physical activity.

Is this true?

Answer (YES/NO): NO